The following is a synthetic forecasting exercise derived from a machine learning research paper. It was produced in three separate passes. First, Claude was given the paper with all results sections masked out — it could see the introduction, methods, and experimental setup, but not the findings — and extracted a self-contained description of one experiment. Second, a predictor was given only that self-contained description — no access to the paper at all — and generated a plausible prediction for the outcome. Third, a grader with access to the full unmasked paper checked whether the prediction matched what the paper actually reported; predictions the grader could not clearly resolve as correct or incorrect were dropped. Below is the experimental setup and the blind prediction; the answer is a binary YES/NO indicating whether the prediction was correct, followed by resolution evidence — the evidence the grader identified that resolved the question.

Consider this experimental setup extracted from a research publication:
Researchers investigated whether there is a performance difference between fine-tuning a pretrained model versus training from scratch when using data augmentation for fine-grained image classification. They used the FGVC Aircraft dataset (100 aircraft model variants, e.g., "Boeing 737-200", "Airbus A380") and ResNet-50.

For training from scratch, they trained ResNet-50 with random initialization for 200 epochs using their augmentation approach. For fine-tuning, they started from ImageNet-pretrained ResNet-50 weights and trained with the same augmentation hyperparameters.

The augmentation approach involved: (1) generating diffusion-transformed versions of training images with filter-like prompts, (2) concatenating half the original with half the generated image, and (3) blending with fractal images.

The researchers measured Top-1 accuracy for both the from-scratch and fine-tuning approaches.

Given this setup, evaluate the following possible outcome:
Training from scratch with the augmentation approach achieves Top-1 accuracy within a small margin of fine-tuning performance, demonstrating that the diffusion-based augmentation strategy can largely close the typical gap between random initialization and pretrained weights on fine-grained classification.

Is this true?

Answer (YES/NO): YES